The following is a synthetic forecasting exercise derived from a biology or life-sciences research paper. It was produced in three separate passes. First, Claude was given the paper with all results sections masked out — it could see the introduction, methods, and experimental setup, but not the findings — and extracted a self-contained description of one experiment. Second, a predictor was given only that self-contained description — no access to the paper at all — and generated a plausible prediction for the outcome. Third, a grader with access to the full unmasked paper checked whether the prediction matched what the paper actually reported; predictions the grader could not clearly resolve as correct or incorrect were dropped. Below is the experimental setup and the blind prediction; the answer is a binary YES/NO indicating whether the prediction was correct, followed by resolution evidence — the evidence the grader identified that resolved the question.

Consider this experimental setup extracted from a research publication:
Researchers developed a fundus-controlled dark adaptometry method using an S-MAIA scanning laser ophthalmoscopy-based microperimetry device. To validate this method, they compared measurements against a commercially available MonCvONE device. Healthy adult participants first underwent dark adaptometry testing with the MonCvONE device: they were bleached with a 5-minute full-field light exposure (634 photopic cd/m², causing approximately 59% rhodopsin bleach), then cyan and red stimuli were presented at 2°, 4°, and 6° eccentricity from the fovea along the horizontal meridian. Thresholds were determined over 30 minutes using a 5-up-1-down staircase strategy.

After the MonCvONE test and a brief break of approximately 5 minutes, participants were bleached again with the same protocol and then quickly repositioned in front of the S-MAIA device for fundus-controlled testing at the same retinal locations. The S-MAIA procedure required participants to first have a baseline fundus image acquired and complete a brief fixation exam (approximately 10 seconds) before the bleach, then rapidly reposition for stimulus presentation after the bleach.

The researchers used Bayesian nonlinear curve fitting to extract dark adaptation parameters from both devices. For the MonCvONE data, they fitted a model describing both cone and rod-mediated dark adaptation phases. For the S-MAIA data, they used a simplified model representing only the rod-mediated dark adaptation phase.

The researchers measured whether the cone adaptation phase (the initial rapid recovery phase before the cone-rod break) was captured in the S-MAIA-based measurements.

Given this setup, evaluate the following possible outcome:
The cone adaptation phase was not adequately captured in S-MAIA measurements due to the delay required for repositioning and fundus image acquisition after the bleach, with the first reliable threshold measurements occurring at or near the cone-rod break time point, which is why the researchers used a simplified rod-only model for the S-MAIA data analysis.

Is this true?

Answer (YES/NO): YES